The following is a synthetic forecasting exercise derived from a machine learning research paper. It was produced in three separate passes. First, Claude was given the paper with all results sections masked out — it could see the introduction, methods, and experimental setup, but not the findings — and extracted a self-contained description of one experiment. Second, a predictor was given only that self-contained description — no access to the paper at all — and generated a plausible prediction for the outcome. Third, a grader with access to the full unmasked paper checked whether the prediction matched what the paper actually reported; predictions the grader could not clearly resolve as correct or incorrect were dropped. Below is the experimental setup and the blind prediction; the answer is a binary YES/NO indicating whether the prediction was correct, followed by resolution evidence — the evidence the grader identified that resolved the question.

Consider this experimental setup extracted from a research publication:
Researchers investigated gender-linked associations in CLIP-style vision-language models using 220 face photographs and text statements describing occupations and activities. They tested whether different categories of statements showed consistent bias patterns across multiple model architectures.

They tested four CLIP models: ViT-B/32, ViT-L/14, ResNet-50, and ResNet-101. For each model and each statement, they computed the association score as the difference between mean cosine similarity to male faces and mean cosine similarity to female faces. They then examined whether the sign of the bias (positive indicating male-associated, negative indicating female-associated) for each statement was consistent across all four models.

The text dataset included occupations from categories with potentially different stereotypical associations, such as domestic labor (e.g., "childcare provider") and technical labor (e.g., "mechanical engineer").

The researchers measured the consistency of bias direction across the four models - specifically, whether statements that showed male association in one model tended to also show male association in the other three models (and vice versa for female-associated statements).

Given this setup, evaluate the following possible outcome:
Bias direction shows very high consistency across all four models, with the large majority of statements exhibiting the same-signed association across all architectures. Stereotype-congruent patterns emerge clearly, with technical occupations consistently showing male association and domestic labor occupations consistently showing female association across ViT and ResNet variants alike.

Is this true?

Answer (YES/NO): NO